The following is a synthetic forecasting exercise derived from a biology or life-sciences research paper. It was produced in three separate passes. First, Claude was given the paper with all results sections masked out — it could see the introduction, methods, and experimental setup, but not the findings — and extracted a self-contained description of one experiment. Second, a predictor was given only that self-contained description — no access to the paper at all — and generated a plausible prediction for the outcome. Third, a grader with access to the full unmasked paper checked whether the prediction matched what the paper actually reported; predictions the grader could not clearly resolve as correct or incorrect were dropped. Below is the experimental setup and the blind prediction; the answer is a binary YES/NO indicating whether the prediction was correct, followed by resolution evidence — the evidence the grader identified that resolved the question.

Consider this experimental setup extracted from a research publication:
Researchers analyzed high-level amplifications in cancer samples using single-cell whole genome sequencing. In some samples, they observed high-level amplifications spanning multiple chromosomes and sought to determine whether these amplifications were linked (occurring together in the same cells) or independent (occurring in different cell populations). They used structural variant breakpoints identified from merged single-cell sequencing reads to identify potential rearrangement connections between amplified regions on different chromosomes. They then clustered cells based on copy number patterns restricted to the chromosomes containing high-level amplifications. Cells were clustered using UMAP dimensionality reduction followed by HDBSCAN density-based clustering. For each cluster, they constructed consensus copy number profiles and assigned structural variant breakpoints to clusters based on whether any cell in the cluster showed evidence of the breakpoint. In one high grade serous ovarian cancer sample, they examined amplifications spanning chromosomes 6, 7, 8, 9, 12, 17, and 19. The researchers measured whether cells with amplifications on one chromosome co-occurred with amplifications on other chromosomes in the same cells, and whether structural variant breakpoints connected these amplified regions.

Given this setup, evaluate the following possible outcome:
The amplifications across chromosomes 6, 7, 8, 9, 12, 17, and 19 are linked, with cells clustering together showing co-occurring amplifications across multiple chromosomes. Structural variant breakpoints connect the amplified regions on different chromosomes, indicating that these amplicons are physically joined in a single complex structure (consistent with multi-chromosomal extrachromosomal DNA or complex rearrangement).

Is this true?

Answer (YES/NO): YES